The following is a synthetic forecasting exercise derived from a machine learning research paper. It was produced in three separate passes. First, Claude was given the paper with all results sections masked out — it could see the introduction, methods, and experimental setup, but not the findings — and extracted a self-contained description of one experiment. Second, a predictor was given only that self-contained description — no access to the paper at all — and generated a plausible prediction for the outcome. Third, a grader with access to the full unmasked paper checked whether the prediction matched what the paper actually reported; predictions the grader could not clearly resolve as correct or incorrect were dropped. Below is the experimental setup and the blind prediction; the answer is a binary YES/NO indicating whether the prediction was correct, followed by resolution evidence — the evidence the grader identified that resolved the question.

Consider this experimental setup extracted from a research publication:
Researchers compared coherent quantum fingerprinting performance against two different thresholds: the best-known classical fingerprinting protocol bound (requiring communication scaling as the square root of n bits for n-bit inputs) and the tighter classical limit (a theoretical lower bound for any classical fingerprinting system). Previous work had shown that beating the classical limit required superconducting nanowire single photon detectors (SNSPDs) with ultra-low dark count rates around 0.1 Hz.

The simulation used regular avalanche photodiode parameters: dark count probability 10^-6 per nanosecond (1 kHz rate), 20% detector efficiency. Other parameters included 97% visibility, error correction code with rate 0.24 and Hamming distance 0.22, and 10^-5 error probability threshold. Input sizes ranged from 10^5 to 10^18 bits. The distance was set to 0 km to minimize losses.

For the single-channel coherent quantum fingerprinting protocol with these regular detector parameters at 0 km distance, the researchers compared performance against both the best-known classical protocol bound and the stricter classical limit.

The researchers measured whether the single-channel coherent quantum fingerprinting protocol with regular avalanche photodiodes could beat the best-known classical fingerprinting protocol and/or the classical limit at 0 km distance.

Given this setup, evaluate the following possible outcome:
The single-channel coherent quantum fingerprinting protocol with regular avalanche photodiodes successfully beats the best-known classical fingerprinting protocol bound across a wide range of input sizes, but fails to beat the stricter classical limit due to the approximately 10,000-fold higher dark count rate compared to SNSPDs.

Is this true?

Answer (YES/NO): YES